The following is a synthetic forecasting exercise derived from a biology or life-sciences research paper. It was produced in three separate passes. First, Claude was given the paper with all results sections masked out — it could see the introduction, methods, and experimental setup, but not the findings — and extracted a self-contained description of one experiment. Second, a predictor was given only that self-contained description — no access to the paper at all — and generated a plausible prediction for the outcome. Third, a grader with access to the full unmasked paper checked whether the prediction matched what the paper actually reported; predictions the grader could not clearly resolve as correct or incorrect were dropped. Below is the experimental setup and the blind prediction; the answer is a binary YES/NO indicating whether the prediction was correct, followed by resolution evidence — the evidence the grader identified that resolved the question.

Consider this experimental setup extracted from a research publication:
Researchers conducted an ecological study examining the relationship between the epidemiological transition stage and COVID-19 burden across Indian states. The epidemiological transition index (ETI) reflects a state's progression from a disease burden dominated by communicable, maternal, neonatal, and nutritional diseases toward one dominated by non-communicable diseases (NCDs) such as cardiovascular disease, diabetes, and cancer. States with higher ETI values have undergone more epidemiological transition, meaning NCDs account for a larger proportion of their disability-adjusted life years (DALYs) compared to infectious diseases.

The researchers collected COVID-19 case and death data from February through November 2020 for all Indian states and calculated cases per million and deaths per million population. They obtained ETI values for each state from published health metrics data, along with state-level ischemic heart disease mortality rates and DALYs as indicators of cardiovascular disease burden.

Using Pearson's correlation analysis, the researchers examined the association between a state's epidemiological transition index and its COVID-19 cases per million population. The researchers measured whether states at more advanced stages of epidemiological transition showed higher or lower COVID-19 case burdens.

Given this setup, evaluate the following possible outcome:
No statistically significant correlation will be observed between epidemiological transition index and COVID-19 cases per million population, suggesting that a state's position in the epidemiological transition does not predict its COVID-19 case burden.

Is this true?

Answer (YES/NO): NO